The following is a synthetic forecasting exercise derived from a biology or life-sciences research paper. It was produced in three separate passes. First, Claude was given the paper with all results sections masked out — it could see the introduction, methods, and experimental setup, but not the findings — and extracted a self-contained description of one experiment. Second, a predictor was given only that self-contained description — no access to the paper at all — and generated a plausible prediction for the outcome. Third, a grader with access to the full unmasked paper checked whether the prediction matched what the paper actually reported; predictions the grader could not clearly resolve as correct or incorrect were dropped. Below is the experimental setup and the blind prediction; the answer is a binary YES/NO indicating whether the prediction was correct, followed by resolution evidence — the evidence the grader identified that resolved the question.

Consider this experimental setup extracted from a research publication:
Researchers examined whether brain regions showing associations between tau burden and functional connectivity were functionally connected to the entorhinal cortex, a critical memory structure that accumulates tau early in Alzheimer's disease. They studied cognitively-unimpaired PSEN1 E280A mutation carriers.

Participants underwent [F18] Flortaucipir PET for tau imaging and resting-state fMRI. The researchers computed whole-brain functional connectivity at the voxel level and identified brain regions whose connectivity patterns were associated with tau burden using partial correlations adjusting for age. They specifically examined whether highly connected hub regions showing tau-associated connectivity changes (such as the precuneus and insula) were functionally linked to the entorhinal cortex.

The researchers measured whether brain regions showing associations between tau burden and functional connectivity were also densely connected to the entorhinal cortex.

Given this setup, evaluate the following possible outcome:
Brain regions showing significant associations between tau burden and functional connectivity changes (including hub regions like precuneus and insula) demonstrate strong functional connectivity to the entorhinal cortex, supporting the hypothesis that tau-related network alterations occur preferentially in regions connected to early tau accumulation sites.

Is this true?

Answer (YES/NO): YES